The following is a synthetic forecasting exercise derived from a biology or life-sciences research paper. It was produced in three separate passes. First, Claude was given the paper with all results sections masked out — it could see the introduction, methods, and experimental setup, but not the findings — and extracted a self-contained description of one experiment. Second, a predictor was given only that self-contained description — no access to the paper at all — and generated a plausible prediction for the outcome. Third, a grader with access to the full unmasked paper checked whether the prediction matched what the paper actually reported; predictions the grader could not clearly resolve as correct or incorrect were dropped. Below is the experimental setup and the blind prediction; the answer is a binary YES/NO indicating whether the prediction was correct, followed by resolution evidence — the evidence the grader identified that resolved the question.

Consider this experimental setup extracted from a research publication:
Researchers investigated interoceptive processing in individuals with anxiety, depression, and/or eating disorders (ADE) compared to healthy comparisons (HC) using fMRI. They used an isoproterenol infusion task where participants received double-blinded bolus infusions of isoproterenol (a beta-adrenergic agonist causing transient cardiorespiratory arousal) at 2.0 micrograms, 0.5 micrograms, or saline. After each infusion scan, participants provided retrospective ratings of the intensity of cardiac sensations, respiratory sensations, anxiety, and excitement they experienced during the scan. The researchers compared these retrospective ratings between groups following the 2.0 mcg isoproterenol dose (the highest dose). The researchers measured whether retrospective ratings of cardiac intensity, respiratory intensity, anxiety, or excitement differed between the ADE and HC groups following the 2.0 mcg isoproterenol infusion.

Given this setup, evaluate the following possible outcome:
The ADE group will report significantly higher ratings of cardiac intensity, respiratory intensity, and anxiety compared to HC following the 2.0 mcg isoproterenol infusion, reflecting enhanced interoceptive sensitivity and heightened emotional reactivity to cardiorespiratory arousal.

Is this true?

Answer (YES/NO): NO